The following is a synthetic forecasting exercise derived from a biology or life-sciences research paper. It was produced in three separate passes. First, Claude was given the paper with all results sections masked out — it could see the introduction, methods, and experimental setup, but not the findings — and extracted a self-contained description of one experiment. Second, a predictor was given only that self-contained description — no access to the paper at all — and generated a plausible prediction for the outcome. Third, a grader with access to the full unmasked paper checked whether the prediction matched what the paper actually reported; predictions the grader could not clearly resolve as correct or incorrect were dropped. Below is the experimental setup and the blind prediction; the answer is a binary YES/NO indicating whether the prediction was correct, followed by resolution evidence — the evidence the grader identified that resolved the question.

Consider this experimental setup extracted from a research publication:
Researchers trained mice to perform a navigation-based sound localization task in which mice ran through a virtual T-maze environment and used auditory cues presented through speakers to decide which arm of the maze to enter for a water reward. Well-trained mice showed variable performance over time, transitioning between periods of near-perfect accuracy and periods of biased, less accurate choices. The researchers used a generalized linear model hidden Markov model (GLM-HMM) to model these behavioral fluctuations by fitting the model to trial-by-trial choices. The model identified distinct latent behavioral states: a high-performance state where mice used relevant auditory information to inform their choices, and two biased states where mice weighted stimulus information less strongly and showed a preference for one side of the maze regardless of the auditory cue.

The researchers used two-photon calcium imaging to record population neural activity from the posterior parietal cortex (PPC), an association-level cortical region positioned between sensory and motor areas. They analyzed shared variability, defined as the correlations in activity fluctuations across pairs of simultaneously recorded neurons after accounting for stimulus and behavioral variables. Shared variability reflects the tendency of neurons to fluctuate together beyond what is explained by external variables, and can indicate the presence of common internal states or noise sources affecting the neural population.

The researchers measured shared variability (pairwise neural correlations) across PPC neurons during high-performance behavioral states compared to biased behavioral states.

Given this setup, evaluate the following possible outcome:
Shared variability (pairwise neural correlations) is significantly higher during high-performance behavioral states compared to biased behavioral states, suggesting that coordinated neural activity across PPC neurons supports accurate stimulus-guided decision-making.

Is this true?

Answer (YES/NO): YES